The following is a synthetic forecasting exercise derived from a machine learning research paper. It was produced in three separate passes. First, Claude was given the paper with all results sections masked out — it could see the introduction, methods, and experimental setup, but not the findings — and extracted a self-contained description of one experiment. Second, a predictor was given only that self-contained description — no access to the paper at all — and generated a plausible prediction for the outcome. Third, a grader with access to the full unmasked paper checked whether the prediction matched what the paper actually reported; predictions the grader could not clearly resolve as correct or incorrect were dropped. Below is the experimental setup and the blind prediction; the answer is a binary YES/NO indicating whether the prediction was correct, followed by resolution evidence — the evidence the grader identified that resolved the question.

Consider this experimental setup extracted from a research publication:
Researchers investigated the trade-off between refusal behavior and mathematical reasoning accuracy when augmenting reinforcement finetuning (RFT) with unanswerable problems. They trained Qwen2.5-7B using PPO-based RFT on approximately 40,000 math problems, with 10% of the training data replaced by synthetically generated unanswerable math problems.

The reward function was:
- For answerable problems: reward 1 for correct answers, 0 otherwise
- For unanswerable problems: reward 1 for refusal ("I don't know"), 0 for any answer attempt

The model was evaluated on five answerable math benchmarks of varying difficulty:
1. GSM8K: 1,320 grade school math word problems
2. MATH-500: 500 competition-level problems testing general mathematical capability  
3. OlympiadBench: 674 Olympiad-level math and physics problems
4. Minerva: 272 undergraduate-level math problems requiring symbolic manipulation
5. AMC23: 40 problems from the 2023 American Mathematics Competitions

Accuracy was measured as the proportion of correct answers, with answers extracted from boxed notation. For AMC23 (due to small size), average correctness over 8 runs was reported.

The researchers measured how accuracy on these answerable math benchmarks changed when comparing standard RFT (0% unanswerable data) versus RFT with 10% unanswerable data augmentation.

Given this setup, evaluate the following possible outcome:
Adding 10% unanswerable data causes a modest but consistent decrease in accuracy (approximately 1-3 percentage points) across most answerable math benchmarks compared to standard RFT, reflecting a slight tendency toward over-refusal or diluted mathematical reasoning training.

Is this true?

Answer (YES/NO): NO